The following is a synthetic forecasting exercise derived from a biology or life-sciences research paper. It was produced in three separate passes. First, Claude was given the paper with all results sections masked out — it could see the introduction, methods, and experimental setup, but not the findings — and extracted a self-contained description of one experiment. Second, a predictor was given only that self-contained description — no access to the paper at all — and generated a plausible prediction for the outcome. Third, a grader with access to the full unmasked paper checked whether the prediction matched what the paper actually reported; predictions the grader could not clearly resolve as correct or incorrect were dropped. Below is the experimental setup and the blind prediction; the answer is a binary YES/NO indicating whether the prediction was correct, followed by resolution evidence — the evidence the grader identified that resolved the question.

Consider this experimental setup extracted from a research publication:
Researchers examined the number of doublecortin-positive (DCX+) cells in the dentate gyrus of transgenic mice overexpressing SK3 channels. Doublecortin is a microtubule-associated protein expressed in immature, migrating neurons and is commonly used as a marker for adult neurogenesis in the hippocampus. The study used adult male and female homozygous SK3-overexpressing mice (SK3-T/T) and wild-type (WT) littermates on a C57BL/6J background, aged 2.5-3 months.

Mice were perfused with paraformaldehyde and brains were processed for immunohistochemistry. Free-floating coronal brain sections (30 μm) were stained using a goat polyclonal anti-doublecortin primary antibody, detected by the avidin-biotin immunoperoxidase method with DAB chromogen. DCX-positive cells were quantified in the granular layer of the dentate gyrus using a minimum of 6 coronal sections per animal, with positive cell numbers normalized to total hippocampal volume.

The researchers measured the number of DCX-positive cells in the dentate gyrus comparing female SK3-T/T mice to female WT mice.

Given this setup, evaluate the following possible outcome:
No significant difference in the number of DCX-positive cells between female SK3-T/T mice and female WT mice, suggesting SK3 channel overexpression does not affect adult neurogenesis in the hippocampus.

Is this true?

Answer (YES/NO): YES